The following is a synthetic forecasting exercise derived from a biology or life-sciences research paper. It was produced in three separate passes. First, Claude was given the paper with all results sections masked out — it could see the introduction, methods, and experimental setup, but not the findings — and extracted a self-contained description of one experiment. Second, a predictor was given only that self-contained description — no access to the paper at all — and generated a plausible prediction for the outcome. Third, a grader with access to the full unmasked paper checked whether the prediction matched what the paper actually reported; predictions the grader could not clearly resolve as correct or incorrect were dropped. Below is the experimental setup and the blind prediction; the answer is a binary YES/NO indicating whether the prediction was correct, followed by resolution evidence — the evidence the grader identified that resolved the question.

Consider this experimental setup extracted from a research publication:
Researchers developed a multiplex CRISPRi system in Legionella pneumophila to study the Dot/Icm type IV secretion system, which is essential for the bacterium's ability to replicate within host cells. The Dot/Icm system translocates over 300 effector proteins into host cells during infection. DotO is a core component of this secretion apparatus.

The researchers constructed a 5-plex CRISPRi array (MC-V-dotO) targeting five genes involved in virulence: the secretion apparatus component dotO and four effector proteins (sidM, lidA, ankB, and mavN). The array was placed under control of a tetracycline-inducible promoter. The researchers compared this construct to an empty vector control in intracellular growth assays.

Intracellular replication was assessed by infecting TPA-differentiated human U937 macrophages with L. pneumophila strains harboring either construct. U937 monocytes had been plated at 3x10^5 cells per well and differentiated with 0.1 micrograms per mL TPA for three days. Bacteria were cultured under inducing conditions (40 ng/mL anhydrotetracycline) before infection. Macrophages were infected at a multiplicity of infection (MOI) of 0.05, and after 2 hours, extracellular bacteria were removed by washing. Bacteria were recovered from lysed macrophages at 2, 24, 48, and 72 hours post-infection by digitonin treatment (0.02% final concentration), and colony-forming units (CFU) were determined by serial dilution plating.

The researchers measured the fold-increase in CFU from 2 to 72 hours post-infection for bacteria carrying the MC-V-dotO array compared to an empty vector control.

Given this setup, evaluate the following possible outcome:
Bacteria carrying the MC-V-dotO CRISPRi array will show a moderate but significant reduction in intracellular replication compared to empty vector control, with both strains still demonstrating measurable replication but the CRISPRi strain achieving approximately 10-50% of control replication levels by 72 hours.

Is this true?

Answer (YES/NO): NO